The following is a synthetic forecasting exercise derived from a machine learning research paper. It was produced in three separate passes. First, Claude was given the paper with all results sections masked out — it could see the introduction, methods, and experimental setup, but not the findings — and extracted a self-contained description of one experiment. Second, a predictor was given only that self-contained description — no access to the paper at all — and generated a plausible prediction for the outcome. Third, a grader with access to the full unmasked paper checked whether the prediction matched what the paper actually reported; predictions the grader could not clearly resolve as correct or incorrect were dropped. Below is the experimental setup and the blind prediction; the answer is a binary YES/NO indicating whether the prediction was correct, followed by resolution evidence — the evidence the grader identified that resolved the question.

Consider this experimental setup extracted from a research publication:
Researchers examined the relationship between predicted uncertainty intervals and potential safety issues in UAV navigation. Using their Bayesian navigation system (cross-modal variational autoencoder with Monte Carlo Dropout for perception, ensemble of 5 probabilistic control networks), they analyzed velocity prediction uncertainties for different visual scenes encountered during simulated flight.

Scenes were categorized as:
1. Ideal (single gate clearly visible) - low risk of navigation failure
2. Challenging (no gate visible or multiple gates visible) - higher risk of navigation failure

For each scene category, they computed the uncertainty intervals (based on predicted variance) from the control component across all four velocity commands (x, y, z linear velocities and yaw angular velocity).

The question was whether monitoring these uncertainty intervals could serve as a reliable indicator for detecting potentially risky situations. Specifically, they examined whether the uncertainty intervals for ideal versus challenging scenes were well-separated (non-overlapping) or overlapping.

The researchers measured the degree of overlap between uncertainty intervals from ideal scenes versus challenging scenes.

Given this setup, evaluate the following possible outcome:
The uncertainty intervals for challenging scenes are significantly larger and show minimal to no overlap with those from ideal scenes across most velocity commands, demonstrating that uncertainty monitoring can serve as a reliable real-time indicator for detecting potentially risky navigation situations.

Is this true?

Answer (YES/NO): NO